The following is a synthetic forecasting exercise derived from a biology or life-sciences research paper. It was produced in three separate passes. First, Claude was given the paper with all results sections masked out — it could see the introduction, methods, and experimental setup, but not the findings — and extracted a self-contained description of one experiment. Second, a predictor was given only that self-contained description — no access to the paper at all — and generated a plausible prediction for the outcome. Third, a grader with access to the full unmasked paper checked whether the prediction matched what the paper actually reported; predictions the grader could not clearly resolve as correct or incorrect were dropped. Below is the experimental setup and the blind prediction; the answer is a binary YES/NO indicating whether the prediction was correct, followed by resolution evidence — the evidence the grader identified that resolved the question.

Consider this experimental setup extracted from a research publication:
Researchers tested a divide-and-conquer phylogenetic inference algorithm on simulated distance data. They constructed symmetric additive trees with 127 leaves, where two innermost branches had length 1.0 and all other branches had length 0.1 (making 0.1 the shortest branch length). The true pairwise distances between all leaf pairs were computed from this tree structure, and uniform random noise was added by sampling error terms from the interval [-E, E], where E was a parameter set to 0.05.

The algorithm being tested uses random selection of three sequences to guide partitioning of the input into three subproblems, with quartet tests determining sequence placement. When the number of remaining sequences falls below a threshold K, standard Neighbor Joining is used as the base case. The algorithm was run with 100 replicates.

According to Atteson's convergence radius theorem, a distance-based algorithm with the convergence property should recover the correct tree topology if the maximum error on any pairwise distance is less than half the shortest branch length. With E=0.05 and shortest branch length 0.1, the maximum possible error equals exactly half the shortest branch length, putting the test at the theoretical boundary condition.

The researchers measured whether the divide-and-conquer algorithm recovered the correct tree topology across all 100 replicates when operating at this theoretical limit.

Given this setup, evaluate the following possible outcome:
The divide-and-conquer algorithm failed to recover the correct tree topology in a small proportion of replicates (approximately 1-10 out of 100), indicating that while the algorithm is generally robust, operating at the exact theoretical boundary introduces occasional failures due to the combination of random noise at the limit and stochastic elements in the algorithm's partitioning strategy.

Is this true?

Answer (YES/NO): NO